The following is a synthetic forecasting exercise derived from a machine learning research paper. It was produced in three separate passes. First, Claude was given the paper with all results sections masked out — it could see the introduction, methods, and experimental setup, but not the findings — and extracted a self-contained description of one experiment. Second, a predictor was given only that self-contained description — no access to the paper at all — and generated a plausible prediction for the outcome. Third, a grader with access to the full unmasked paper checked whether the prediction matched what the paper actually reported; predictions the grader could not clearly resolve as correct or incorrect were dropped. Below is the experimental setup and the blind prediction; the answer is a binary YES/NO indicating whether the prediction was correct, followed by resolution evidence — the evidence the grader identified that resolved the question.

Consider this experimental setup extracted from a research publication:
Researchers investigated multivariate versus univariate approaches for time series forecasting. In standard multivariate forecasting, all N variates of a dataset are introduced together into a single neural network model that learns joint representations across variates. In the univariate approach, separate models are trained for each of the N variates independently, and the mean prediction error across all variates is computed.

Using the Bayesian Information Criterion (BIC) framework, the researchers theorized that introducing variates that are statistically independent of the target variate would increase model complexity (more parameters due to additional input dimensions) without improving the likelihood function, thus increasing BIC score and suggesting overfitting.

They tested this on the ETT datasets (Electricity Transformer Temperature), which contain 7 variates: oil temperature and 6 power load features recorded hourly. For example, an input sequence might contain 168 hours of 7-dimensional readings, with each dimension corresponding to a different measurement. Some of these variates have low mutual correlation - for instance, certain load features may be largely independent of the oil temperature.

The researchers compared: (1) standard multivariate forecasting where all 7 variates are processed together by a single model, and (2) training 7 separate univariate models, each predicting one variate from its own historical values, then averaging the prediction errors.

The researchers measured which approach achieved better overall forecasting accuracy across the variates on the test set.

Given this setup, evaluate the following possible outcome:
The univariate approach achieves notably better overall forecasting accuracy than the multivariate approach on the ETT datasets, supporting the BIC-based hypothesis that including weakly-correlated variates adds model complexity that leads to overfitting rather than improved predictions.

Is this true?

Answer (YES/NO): YES